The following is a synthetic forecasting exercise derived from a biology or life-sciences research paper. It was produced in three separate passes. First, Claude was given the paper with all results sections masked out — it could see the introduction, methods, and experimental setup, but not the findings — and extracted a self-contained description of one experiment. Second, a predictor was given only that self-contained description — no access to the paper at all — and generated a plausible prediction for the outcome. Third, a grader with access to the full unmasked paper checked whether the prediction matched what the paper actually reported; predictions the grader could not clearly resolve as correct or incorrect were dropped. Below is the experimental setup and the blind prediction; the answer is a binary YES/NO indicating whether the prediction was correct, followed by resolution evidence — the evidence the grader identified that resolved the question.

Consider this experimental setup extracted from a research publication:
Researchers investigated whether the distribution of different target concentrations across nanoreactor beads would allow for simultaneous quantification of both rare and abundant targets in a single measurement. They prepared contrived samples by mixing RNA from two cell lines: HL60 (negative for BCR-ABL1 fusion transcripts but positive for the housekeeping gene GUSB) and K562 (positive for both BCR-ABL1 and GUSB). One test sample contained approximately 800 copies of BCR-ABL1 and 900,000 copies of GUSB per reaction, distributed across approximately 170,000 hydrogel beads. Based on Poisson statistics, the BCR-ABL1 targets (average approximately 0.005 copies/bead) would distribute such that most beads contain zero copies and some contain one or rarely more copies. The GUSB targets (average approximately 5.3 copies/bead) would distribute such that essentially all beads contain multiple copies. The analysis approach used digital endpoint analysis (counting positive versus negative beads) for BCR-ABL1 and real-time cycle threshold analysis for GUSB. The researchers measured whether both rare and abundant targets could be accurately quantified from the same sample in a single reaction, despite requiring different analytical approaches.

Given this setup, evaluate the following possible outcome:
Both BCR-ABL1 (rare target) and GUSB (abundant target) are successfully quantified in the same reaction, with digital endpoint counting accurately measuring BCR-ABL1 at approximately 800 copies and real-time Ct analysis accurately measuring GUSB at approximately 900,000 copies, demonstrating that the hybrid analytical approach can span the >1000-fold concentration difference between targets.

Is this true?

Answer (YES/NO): YES